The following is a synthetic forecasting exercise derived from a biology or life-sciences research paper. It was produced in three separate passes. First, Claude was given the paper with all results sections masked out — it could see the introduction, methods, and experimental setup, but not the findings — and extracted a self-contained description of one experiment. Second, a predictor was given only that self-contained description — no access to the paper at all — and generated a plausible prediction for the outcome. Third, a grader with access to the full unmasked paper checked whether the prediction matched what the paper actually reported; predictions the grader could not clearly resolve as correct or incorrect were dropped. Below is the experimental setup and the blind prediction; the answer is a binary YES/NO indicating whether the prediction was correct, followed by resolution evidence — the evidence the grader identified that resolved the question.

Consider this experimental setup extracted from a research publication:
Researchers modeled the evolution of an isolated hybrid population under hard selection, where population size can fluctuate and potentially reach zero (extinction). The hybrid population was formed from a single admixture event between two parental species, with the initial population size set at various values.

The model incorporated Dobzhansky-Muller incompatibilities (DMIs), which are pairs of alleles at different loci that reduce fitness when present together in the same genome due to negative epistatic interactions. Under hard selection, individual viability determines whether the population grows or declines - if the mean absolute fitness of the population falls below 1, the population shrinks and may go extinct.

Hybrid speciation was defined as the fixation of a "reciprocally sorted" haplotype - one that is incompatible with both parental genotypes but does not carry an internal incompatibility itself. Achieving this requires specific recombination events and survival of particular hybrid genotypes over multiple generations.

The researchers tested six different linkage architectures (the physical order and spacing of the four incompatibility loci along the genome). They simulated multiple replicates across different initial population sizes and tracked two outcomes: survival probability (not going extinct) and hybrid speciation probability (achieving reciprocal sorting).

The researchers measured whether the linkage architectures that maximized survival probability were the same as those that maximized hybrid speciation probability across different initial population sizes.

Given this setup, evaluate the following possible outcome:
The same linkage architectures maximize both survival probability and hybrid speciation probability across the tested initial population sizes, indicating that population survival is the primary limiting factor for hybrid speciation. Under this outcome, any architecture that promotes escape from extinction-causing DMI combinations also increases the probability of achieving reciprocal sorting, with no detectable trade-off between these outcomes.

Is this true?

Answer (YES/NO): NO